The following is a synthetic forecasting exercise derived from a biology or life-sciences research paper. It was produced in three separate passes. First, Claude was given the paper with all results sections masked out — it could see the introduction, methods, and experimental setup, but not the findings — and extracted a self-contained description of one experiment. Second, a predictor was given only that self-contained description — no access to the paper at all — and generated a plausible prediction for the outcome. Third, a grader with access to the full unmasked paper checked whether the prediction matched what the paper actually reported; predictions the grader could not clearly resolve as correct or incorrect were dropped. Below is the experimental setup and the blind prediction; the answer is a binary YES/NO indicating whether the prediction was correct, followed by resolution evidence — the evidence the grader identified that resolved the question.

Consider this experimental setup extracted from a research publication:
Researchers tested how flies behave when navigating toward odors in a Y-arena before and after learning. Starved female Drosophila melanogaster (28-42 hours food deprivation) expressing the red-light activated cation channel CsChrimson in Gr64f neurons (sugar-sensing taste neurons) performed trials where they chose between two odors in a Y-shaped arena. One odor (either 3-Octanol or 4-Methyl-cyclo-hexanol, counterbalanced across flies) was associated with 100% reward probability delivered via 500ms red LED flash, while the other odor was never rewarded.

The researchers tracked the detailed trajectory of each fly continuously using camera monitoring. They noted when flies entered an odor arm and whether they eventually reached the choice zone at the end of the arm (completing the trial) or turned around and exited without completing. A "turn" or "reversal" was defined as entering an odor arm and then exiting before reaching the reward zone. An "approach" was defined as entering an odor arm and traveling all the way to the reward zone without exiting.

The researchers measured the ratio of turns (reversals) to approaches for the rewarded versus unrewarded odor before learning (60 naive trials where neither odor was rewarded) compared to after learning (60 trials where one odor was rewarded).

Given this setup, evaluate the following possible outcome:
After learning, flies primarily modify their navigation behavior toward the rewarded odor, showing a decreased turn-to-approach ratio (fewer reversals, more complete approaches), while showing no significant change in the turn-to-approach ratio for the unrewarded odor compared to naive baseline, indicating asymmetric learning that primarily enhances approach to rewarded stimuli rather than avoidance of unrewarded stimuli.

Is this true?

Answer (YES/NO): NO